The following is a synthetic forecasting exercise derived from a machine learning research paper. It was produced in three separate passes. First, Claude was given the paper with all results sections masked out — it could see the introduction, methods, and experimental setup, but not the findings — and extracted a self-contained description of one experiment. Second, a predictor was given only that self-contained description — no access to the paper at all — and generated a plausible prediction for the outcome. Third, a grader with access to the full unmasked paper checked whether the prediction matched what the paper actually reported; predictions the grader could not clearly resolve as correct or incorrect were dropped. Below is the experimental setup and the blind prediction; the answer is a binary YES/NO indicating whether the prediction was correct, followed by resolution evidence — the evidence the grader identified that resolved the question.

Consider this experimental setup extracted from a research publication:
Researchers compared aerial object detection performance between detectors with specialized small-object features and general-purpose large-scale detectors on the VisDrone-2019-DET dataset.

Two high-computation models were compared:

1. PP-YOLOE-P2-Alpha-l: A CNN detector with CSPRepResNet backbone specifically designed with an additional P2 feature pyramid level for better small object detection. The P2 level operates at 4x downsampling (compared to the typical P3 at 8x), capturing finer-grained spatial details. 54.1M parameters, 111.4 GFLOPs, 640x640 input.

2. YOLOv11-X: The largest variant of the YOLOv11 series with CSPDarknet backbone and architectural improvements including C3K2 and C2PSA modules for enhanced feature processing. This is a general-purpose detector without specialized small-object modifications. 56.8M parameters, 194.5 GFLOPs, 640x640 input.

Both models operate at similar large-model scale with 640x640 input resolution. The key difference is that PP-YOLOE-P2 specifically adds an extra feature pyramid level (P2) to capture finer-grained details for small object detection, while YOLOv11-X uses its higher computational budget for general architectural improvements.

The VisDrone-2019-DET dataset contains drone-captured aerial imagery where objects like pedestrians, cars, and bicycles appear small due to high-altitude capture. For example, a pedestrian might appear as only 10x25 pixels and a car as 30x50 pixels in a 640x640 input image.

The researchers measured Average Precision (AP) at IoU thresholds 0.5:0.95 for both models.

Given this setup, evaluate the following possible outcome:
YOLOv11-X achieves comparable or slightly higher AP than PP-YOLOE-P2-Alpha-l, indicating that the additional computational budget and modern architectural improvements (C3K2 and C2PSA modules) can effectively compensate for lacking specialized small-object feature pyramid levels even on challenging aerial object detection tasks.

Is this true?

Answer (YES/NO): NO